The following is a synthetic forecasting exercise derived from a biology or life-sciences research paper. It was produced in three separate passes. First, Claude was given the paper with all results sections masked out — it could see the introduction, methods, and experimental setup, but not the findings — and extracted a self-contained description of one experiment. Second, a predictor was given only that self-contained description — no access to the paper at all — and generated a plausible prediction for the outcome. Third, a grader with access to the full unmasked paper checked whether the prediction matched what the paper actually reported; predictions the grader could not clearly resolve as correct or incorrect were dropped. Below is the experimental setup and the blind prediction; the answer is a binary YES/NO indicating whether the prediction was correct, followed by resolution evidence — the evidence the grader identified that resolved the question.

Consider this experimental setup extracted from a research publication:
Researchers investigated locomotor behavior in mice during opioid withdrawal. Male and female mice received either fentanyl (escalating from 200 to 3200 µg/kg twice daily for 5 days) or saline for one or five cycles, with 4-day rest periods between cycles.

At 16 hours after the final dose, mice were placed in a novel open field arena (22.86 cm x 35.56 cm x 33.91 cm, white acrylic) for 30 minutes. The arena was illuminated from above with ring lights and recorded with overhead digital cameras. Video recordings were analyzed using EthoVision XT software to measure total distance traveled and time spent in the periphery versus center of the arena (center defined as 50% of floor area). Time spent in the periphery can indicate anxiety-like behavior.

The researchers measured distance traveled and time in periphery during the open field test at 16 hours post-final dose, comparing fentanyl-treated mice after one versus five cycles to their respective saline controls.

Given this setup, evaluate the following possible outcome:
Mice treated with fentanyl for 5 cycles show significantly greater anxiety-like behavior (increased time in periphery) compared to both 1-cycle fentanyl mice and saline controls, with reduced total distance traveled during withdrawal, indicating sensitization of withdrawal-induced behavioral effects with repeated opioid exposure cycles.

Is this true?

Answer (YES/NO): NO